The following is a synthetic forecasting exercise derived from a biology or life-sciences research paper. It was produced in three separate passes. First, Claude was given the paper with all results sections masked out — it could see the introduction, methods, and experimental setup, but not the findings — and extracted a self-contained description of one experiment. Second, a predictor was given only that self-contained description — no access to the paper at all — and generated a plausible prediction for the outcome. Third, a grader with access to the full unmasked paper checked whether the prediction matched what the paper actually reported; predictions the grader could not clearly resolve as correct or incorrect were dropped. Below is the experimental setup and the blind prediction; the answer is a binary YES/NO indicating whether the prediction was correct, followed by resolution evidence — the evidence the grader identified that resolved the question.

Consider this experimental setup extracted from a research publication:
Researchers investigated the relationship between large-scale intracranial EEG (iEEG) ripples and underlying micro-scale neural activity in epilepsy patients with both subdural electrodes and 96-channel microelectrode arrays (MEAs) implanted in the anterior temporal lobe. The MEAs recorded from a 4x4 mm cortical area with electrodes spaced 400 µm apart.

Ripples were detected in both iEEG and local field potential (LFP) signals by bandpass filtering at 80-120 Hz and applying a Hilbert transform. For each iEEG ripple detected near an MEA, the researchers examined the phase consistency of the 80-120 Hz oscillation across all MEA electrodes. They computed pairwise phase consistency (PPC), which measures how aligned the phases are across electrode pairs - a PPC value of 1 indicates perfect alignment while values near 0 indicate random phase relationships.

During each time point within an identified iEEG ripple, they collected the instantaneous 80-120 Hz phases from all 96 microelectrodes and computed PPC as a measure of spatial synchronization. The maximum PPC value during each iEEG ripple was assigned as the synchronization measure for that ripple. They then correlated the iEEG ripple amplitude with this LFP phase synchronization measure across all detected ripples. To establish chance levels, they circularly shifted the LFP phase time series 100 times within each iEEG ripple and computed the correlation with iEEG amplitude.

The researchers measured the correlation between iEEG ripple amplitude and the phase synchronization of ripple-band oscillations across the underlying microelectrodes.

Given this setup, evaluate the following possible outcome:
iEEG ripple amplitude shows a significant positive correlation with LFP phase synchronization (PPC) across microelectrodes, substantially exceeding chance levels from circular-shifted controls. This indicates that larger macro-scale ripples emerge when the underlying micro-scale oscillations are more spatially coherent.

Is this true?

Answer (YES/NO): YES